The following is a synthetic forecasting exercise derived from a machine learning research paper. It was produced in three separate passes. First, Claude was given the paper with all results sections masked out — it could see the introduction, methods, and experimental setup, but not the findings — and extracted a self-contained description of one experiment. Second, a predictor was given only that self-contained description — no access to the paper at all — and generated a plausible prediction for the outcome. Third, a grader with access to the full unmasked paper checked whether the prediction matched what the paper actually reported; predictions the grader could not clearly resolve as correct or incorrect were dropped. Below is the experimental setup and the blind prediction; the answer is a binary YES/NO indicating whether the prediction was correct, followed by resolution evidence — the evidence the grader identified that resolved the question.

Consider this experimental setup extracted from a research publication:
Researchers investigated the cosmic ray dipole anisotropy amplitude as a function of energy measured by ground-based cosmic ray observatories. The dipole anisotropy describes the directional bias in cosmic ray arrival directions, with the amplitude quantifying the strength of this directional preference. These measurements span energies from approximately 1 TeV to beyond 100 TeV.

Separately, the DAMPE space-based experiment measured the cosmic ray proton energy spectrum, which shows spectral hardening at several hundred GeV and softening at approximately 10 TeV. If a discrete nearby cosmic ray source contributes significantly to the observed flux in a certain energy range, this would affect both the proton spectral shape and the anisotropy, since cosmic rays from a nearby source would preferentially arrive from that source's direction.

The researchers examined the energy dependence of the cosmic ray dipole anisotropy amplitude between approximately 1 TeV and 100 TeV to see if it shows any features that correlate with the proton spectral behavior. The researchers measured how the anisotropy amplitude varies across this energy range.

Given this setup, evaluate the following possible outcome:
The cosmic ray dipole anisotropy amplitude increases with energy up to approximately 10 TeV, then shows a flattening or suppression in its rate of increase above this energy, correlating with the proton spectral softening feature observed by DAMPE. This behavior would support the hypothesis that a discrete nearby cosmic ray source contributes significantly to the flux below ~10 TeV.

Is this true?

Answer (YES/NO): NO